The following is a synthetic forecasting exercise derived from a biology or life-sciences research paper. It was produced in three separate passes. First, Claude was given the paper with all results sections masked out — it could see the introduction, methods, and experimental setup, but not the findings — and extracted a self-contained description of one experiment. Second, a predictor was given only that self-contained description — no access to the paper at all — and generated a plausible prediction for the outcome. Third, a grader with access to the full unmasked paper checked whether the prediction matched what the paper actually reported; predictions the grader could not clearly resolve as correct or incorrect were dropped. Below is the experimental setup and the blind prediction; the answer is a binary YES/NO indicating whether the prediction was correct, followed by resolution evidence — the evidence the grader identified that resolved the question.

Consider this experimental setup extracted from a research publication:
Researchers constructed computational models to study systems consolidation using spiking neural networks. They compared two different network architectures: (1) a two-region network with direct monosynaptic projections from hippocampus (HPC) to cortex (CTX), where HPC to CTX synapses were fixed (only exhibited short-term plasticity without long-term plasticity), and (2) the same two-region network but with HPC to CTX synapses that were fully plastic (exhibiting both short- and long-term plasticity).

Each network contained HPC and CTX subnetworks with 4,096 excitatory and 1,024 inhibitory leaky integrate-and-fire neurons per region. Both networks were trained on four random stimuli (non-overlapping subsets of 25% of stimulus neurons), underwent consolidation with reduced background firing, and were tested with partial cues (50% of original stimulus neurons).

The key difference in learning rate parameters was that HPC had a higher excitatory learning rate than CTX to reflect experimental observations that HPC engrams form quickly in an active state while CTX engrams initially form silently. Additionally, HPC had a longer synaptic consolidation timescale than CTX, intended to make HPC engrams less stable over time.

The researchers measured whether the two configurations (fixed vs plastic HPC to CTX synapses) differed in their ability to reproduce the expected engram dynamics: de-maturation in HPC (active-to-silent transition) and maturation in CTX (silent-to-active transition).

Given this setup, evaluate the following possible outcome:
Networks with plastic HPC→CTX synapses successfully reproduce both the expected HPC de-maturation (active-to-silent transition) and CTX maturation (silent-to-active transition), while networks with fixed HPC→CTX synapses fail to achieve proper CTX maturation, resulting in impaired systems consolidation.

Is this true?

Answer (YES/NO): NO